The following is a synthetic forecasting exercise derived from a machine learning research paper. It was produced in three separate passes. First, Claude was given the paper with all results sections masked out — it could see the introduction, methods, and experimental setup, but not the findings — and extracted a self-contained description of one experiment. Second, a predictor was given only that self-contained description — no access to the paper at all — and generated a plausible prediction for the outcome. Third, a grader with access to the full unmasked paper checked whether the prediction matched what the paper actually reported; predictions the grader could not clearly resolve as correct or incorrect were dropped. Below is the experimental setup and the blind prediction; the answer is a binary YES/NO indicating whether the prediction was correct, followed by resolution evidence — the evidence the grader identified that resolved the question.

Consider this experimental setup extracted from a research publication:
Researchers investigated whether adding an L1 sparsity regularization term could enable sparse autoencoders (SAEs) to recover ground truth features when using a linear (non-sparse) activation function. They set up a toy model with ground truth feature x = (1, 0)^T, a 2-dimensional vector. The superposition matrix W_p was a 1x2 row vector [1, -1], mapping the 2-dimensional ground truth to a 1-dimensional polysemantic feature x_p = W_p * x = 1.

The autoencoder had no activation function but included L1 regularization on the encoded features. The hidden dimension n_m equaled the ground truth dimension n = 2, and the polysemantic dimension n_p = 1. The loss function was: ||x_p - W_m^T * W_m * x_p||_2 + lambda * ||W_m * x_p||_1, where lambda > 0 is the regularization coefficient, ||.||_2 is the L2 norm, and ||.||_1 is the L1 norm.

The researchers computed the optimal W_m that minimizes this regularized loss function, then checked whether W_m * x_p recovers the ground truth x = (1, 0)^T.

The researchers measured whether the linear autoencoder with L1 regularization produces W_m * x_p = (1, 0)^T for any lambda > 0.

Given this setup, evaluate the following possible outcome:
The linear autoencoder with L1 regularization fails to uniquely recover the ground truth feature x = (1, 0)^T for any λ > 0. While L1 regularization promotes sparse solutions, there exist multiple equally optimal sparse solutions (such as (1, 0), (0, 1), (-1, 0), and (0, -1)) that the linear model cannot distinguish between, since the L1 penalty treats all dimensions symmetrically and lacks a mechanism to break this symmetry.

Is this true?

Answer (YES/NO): NO